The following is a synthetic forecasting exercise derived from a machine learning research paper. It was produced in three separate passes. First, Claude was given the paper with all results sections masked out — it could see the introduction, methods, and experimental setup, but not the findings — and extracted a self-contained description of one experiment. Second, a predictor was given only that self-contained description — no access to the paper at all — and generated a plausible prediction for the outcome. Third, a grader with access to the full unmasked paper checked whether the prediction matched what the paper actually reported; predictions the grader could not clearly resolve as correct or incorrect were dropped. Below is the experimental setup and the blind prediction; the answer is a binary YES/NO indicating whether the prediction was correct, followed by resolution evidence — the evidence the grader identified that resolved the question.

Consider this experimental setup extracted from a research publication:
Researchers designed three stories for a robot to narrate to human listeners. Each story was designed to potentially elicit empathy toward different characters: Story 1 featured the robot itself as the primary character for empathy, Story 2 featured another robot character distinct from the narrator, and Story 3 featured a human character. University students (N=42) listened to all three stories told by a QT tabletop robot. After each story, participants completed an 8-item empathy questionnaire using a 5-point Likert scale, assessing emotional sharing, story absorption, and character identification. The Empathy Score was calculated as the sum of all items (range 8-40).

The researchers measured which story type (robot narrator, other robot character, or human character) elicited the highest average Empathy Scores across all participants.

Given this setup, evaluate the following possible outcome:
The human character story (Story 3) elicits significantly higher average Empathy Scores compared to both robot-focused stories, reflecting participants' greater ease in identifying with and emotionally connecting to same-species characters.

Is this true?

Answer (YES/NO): NO